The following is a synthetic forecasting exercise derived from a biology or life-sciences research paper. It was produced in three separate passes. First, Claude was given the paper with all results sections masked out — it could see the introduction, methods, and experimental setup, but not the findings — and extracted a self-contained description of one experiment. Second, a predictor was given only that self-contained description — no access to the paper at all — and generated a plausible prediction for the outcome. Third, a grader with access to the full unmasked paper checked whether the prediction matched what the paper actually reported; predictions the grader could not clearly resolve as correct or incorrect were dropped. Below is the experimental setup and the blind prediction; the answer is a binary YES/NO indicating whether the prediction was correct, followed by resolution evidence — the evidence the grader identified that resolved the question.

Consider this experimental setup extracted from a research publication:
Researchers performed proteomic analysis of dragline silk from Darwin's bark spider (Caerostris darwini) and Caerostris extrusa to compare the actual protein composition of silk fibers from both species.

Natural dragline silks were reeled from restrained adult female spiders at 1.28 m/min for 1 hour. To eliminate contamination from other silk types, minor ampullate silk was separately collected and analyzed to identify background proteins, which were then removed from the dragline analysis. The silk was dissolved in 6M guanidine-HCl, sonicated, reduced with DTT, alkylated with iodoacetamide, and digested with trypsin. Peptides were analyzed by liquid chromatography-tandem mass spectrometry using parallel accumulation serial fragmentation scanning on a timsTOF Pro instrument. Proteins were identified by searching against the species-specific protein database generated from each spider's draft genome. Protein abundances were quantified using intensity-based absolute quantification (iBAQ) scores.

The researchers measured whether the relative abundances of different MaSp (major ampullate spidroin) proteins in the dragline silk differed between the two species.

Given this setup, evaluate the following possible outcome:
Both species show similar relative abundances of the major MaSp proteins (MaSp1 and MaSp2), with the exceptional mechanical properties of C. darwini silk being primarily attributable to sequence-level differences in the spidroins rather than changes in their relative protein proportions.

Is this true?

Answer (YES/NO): NO